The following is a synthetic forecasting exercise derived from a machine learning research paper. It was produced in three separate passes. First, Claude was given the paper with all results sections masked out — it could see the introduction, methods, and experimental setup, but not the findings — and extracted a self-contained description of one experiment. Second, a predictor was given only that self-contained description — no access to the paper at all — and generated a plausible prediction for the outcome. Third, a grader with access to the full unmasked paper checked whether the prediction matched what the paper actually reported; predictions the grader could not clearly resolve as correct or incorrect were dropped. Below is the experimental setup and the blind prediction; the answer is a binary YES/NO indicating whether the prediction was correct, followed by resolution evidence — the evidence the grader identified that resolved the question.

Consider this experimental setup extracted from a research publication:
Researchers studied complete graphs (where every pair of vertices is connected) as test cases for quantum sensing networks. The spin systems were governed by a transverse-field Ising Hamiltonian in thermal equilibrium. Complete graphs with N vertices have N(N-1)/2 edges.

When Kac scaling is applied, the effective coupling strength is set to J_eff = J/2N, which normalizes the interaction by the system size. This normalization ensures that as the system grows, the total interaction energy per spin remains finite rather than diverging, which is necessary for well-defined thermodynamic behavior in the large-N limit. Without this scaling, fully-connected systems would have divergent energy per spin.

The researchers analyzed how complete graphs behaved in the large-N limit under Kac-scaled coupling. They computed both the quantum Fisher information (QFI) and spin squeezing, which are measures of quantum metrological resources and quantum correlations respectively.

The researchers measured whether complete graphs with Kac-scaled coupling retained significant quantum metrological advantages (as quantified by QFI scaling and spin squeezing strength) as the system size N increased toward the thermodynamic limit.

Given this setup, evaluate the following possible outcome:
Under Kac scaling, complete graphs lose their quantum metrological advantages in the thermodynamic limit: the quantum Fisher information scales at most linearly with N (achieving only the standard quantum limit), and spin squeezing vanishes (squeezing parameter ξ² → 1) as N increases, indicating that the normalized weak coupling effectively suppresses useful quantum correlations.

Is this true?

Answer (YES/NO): YES